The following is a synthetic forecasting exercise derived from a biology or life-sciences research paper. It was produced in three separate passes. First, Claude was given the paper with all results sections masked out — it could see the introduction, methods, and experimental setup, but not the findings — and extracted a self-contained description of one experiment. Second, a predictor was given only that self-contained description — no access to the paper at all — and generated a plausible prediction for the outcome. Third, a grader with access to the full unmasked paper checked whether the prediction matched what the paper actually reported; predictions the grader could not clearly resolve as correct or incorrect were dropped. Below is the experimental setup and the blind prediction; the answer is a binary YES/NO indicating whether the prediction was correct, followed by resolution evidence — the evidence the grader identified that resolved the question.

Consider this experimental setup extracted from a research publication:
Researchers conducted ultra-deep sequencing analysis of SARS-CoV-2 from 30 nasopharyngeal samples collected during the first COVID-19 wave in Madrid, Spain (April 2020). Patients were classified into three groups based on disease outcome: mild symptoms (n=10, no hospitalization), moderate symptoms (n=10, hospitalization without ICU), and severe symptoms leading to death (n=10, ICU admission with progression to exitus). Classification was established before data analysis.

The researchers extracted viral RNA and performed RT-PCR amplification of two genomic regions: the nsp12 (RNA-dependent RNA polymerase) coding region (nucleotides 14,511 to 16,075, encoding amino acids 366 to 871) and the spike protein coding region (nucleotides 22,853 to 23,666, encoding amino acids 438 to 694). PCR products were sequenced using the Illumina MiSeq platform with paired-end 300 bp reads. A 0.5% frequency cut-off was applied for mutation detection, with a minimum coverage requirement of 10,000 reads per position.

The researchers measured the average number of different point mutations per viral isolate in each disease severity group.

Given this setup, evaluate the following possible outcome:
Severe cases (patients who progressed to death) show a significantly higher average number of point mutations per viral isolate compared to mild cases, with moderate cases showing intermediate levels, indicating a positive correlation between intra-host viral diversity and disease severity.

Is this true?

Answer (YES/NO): NO